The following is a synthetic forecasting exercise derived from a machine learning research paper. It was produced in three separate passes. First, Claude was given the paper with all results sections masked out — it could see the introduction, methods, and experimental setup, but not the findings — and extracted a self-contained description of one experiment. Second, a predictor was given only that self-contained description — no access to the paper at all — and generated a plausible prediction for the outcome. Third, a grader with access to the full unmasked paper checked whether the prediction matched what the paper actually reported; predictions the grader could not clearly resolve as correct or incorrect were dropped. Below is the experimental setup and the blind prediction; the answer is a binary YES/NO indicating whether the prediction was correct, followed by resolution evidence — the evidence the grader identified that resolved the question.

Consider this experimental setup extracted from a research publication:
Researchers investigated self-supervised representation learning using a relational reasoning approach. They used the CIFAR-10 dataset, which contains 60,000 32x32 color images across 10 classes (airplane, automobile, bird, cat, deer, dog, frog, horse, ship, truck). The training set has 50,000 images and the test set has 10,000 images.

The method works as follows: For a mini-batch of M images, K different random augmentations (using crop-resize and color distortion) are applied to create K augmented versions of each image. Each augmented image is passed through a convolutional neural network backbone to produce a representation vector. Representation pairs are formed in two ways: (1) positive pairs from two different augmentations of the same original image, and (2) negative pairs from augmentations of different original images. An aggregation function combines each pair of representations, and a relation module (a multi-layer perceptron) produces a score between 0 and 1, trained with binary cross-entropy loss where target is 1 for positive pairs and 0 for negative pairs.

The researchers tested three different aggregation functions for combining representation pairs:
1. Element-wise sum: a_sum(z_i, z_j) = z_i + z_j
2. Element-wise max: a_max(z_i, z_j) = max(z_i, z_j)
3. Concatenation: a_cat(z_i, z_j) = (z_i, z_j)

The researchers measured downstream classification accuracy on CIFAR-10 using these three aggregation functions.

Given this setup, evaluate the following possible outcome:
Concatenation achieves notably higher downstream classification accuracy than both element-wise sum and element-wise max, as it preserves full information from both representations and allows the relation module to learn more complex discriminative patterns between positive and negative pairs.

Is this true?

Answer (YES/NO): YES